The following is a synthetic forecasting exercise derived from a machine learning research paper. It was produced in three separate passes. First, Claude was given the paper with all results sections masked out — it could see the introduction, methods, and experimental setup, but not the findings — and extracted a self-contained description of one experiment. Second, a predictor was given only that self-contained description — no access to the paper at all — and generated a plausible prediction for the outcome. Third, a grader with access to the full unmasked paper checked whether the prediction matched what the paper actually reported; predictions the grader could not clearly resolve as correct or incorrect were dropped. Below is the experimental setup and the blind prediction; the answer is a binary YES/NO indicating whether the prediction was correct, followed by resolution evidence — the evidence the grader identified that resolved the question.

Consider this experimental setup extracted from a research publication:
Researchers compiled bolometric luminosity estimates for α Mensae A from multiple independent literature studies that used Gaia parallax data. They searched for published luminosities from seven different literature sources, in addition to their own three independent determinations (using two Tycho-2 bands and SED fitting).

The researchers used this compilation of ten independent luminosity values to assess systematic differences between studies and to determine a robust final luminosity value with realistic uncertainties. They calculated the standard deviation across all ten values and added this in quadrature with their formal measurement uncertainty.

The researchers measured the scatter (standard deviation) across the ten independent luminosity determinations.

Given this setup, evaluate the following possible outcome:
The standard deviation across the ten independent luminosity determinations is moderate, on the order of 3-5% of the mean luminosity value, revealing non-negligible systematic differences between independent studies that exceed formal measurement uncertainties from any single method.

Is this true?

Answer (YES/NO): NO